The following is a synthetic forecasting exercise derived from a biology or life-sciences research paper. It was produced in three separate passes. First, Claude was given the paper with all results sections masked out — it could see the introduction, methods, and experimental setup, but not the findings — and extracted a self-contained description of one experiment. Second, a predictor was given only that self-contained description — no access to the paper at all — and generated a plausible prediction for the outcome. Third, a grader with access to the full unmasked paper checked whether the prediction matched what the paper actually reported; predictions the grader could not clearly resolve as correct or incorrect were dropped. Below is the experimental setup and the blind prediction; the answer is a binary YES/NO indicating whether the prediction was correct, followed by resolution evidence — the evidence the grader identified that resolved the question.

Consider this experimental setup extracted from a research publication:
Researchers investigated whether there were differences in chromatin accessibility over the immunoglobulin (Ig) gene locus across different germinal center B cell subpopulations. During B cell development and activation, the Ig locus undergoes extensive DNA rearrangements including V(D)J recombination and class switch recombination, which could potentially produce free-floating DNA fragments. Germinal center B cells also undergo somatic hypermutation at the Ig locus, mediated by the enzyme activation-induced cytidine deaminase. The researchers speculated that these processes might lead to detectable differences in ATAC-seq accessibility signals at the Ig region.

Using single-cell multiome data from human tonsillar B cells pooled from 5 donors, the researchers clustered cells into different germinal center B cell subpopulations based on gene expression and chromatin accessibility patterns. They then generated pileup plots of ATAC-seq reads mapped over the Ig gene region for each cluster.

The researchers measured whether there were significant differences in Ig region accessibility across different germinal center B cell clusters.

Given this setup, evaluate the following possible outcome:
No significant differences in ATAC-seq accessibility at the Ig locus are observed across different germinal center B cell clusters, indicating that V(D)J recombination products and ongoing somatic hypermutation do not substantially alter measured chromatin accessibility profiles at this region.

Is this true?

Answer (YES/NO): YES